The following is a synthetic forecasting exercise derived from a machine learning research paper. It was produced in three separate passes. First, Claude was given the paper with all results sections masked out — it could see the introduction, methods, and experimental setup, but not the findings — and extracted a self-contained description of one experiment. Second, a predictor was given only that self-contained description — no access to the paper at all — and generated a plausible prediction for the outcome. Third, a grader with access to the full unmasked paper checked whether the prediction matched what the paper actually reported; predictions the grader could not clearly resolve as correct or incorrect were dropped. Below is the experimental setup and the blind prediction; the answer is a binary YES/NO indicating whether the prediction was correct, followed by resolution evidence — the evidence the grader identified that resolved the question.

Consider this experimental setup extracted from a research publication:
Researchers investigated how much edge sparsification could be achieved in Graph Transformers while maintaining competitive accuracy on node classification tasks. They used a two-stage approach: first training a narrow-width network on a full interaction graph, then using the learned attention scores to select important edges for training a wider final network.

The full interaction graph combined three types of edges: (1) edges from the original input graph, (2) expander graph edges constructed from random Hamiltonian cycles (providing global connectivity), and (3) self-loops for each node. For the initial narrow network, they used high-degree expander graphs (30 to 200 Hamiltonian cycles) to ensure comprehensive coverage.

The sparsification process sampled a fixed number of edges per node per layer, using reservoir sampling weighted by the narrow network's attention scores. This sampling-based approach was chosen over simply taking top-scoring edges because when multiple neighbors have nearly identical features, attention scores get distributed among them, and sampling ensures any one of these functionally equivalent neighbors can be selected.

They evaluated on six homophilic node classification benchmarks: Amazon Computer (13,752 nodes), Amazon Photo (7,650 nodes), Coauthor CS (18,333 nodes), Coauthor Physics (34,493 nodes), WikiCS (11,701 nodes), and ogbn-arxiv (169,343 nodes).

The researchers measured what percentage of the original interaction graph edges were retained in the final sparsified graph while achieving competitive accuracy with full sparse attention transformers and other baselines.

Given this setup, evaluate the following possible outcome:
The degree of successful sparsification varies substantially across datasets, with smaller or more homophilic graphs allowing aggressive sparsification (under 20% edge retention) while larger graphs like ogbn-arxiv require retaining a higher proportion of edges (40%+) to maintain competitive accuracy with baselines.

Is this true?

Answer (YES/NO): NO